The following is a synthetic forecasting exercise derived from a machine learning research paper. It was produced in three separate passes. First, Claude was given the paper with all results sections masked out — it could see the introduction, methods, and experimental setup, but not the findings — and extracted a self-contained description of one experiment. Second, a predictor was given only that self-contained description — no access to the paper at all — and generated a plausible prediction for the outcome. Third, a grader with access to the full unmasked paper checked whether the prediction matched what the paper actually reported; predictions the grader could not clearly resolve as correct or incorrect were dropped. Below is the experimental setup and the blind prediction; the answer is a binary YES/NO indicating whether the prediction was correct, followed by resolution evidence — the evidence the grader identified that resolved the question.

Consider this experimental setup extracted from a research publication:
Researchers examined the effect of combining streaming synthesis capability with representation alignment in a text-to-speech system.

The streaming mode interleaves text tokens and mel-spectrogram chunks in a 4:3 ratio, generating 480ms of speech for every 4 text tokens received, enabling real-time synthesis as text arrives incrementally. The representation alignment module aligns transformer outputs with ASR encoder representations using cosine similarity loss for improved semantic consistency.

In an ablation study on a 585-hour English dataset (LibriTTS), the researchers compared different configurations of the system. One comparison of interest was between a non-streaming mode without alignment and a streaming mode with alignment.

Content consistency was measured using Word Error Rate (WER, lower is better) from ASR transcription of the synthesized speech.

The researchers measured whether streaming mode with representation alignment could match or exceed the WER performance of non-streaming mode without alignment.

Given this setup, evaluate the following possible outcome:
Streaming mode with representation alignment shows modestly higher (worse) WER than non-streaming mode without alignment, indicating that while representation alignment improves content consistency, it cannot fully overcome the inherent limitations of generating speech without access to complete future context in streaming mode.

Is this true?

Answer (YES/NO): NO